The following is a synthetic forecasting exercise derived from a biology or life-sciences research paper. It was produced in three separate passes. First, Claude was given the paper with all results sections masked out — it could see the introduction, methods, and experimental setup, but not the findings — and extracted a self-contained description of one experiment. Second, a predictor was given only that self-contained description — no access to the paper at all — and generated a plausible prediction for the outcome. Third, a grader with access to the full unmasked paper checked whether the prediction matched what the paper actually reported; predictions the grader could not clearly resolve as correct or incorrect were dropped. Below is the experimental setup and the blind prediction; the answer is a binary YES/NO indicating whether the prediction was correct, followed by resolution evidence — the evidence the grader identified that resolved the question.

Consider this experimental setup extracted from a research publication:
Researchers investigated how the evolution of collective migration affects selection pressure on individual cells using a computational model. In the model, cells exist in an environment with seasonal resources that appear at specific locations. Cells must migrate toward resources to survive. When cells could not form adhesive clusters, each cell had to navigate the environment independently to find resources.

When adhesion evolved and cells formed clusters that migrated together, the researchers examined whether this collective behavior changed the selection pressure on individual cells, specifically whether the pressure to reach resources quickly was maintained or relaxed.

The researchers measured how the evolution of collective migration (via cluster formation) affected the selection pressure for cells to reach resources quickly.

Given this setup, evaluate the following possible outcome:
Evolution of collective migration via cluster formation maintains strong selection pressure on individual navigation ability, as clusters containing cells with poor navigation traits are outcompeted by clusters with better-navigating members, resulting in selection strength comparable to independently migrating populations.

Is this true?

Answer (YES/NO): NO